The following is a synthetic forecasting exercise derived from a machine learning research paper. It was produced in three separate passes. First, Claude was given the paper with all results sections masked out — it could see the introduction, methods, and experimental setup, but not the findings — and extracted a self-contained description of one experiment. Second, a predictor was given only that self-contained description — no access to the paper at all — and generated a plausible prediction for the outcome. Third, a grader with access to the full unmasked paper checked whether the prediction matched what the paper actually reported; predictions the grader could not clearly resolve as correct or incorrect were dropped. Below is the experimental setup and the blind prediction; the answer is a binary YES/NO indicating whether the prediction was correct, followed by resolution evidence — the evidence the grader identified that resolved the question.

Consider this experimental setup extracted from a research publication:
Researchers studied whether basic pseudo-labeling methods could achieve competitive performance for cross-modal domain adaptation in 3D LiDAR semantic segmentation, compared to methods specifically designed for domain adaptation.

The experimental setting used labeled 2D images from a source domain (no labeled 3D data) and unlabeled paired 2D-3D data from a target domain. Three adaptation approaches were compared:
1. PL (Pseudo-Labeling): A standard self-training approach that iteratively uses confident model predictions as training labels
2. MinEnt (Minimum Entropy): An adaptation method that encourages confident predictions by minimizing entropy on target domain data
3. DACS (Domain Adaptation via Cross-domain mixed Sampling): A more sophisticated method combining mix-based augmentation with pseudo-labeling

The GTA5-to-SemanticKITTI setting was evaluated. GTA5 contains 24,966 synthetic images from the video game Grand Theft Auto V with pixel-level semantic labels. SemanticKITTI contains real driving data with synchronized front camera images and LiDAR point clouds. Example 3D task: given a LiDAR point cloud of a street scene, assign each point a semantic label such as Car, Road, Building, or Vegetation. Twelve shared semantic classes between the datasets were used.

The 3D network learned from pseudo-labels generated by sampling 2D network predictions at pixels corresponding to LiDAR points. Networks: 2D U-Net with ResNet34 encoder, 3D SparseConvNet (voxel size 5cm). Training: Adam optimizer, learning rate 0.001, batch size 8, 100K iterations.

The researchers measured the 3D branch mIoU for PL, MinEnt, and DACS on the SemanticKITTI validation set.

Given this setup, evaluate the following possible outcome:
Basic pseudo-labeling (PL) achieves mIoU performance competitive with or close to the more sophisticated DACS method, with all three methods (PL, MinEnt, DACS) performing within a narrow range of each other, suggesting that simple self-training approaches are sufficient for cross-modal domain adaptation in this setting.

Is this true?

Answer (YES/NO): NO